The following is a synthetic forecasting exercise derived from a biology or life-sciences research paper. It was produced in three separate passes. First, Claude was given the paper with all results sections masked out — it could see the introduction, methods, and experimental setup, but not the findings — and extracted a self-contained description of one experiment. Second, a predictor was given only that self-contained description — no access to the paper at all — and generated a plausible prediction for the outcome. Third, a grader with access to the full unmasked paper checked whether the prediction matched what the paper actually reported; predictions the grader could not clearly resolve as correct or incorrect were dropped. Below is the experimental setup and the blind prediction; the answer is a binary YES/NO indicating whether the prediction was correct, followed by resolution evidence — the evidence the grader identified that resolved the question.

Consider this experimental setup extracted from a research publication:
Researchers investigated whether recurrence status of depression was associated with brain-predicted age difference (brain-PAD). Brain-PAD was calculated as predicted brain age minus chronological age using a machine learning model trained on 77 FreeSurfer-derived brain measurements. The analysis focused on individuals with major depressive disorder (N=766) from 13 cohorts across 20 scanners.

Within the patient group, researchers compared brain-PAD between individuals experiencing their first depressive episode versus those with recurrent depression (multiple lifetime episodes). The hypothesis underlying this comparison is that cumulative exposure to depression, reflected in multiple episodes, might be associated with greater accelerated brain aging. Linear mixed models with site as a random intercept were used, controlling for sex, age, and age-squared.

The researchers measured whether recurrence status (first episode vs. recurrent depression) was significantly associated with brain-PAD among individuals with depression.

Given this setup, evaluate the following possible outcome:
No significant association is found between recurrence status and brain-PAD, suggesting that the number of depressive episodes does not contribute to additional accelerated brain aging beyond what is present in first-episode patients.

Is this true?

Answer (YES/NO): YES